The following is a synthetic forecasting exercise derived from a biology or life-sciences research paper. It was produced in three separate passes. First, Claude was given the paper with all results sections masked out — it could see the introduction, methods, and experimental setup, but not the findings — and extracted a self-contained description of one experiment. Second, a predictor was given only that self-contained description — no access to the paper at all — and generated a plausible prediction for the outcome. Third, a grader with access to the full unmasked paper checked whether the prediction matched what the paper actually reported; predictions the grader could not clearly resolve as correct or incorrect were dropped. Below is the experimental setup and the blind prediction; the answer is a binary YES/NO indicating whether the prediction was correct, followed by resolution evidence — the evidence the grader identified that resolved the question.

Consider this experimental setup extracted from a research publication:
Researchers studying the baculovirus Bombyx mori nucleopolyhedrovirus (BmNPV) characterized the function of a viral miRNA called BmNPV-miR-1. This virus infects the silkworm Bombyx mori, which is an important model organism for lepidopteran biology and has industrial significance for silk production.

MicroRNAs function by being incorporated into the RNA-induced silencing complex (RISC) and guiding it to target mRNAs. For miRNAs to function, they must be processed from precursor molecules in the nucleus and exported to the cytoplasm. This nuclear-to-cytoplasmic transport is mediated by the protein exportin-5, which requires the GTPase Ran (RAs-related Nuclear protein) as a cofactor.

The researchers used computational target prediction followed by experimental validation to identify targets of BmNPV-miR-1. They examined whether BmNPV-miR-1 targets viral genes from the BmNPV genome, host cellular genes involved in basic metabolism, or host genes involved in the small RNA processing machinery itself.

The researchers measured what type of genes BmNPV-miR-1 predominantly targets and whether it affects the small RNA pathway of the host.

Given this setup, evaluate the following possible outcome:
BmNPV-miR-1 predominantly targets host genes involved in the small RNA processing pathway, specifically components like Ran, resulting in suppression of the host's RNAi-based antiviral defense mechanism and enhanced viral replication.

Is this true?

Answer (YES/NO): YES